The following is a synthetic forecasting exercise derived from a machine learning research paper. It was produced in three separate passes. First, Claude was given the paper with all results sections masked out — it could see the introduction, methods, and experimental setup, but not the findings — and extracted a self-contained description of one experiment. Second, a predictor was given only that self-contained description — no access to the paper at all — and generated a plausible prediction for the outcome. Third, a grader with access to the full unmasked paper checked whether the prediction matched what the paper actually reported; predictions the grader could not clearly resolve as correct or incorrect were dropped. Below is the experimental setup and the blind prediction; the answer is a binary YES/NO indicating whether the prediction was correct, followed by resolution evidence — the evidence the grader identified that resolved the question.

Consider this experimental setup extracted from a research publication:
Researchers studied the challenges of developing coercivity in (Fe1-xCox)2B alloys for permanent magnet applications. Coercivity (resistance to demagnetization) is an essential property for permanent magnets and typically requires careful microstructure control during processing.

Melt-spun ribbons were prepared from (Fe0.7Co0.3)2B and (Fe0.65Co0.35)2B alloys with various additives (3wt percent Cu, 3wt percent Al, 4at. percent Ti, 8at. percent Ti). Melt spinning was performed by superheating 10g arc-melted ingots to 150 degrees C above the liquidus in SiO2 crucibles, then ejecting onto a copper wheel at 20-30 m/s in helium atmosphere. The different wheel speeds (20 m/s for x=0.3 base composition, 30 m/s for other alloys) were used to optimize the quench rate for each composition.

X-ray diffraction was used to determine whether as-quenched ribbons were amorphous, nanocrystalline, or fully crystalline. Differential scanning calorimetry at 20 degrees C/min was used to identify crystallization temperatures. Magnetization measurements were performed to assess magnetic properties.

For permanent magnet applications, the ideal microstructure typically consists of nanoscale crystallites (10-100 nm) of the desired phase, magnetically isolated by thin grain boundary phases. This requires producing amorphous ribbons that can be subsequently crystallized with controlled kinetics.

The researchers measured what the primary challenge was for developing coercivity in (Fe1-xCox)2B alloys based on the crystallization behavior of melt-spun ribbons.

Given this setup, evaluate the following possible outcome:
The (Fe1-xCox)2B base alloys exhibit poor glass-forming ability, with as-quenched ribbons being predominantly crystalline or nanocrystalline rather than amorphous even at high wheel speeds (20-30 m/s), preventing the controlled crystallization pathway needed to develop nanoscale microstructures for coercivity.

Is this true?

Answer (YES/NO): YES